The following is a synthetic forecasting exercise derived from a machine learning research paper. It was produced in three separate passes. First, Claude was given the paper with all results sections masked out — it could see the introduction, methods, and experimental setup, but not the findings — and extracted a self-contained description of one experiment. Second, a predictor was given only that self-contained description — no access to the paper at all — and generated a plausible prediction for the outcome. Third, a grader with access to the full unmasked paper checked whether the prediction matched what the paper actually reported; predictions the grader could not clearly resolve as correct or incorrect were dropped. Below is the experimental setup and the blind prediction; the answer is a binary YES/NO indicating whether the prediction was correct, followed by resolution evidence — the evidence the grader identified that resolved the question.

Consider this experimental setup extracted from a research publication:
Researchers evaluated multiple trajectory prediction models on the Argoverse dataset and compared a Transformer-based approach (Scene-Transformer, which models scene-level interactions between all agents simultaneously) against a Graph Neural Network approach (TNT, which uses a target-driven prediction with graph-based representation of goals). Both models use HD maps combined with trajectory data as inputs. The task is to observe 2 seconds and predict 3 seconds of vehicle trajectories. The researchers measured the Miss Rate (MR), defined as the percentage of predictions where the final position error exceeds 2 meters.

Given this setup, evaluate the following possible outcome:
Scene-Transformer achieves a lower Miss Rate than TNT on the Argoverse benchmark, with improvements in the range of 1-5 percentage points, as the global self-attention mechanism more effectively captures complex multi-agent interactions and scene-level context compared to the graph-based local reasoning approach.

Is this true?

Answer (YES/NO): NO